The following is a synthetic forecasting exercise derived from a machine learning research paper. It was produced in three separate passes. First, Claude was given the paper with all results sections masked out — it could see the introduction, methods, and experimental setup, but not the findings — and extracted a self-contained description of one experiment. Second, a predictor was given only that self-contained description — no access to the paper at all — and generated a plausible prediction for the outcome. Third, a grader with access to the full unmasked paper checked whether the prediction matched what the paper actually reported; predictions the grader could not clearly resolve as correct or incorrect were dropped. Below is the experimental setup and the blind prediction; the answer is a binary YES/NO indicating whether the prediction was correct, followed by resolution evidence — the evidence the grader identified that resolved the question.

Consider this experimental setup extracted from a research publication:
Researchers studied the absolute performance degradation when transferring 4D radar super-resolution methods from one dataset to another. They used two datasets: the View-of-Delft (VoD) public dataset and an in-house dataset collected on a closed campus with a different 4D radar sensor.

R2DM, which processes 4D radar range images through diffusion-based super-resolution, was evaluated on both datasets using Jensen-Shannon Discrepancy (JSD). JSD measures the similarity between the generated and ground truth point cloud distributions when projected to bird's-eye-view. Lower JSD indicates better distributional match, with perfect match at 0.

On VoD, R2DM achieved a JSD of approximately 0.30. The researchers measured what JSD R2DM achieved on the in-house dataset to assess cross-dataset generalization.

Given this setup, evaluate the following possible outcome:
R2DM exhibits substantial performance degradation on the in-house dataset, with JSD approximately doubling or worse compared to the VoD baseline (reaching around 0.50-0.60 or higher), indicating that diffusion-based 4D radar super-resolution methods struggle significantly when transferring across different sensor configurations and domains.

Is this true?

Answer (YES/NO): NO